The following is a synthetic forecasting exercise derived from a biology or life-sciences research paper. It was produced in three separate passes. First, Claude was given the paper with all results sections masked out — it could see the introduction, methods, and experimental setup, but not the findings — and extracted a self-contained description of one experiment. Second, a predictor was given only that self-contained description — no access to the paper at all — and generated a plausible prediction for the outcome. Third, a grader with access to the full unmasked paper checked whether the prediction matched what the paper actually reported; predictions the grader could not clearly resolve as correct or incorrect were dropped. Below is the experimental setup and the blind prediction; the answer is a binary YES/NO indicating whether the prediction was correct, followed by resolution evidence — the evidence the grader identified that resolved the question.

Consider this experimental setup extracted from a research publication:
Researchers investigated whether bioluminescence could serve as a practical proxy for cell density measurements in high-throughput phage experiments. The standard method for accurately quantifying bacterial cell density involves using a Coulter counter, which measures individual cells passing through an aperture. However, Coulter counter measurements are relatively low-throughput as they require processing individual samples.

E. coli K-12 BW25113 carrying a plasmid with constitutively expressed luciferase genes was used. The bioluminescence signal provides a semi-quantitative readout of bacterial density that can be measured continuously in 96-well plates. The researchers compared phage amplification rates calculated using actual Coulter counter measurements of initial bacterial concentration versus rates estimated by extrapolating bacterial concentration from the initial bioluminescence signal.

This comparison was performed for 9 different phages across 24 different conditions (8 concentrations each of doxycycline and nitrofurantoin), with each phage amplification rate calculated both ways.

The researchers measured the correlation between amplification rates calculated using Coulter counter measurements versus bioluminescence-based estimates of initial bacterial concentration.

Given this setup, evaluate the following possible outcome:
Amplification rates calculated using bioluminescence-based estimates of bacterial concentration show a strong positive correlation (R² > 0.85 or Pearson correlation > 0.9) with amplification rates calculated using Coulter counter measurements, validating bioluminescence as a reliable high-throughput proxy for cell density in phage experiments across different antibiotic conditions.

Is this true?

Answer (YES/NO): NO